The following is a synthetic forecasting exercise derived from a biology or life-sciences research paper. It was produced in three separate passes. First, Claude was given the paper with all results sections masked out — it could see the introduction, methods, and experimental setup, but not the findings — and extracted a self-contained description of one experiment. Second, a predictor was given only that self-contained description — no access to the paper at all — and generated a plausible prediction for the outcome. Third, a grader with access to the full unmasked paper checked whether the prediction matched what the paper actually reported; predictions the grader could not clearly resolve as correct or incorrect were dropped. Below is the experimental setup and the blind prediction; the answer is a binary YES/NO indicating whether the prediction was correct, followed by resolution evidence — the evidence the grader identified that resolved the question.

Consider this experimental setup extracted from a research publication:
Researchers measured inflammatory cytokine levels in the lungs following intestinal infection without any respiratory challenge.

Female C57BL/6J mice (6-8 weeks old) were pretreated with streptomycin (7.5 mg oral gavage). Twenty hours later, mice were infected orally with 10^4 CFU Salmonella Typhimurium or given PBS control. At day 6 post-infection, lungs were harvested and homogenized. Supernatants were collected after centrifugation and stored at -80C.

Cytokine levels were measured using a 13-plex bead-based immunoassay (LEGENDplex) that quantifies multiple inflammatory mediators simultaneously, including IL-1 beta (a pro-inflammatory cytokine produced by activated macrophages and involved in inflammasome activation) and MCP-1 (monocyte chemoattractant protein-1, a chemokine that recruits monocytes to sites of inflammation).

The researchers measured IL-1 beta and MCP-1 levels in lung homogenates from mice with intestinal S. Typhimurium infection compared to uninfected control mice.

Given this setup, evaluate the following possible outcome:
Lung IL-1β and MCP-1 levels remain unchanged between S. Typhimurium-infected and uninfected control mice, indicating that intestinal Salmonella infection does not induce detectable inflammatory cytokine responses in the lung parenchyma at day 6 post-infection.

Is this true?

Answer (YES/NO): NO